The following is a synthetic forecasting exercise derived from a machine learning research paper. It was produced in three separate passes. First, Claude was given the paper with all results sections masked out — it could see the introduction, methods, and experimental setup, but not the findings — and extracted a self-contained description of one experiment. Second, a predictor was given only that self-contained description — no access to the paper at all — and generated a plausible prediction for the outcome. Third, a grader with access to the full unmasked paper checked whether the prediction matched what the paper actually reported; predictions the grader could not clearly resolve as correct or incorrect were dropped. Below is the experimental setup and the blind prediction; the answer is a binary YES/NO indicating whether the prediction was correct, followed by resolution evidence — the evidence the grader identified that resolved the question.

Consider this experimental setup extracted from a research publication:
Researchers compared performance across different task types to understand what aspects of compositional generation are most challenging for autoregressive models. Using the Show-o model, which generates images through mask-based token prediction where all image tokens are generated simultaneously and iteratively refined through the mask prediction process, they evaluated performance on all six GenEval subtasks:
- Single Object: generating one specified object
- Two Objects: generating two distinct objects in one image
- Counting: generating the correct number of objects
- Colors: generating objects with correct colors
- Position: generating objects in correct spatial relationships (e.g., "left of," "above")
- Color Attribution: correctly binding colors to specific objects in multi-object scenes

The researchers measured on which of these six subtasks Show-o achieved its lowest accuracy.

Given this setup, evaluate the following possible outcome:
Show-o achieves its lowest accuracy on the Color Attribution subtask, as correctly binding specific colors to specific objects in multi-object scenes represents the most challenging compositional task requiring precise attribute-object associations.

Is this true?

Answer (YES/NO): NO